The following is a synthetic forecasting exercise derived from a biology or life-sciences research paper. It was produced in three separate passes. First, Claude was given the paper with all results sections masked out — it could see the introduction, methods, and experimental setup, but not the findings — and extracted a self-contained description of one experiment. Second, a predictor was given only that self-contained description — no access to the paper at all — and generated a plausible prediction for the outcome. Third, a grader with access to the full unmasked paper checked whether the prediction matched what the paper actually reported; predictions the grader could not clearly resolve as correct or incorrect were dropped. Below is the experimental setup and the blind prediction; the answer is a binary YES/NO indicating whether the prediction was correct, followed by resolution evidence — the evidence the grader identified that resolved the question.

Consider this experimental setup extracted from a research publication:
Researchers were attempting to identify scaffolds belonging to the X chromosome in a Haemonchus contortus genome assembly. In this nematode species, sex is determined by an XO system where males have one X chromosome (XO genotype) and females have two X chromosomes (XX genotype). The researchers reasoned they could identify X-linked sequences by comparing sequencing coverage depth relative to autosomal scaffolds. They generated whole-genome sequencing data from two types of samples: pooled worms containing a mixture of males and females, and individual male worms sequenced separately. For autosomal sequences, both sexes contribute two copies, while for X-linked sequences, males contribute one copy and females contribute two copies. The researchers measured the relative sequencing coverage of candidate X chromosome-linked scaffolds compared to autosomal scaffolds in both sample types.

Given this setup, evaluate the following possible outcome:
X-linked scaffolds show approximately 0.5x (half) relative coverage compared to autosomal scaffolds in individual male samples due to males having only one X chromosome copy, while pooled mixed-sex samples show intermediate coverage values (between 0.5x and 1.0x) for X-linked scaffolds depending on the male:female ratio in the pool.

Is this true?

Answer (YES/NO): YES